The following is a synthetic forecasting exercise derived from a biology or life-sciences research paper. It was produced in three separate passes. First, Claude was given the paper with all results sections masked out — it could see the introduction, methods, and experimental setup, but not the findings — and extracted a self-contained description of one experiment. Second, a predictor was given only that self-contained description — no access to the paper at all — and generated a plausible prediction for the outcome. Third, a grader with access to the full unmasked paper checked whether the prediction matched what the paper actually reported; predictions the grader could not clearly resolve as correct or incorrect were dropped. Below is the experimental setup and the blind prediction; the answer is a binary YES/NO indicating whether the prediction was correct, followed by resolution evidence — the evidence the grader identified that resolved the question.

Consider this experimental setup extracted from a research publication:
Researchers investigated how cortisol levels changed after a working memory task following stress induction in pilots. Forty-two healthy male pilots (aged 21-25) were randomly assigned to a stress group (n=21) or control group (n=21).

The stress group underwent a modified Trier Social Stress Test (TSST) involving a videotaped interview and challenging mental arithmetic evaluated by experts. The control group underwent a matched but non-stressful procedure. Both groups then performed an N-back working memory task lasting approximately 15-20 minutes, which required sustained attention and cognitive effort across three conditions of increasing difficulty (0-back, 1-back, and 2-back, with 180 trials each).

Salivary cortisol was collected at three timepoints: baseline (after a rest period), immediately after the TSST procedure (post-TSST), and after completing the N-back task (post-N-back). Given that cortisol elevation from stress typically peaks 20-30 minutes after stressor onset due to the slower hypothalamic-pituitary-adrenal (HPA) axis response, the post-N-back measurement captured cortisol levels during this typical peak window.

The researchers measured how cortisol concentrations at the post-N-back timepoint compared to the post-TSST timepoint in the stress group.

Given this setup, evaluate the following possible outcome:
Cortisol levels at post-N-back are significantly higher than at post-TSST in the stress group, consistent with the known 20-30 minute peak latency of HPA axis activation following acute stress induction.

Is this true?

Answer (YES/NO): NO